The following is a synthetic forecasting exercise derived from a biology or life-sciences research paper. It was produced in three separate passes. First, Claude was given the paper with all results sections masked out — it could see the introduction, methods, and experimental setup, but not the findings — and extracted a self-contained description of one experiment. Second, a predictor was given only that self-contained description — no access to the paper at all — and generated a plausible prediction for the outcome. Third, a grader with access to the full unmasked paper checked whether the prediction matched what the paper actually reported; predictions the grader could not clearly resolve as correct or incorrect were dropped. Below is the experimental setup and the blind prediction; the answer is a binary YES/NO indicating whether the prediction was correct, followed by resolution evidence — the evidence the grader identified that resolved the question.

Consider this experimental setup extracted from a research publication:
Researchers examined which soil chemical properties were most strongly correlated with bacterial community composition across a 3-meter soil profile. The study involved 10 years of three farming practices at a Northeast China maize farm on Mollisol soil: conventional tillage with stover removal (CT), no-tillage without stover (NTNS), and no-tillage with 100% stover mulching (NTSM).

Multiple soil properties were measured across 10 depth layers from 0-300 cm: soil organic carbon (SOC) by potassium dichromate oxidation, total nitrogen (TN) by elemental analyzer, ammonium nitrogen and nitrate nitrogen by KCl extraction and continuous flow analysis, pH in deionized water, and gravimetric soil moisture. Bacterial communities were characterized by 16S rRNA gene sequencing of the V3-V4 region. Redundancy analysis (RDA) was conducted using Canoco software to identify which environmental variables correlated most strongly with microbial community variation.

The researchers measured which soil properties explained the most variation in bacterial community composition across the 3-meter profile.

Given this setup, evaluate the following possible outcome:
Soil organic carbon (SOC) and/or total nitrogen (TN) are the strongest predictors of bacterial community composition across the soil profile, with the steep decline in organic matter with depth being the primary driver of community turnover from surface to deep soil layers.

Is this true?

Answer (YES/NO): NO